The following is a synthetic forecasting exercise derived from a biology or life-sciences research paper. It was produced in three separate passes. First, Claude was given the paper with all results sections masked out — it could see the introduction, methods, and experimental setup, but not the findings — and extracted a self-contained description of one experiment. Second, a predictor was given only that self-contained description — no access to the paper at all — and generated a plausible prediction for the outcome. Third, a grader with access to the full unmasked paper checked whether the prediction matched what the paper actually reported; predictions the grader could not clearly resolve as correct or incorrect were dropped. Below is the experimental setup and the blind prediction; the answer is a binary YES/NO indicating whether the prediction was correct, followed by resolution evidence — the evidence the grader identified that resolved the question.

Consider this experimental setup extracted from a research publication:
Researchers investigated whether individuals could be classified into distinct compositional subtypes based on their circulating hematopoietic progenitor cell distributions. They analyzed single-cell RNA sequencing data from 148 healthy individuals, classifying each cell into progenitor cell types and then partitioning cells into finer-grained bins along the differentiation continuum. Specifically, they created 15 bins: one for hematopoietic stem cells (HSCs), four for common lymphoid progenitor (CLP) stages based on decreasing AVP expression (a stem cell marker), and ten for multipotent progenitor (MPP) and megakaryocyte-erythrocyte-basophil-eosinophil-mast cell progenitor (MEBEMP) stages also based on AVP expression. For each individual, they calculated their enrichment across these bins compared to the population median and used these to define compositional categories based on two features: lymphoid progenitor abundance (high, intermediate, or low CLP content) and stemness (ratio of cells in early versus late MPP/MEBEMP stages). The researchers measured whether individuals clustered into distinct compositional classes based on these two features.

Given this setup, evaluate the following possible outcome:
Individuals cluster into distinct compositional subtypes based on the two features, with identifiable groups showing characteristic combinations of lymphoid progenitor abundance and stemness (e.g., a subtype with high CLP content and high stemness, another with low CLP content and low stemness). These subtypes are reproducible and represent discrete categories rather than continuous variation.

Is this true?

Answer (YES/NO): NO